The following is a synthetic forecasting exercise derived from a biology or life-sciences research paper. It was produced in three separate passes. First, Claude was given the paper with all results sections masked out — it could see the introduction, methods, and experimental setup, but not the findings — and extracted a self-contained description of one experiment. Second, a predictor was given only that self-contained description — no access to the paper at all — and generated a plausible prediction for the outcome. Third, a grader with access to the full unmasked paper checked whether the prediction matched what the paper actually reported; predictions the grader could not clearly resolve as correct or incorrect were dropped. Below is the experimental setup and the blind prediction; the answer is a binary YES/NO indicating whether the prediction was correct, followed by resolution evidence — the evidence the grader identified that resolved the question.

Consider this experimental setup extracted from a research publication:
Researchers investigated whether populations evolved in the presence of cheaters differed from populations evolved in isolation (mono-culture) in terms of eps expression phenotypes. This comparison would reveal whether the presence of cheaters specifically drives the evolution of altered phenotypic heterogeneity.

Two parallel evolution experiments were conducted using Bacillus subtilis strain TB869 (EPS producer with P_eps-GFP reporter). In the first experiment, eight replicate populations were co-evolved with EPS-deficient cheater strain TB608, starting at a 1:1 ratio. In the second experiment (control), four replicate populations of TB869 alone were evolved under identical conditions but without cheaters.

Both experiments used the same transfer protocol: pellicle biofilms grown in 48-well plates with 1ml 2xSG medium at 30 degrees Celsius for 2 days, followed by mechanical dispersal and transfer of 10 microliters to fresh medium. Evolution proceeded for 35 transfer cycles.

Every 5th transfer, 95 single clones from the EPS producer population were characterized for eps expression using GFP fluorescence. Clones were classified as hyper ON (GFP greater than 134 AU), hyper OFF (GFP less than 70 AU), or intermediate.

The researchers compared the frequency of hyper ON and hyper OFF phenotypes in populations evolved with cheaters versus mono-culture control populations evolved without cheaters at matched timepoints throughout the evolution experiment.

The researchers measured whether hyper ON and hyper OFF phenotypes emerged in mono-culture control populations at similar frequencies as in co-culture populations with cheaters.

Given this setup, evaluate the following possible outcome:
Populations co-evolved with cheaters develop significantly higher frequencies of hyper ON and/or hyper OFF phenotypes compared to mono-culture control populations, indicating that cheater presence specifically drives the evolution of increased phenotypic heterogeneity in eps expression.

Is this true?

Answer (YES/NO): YES